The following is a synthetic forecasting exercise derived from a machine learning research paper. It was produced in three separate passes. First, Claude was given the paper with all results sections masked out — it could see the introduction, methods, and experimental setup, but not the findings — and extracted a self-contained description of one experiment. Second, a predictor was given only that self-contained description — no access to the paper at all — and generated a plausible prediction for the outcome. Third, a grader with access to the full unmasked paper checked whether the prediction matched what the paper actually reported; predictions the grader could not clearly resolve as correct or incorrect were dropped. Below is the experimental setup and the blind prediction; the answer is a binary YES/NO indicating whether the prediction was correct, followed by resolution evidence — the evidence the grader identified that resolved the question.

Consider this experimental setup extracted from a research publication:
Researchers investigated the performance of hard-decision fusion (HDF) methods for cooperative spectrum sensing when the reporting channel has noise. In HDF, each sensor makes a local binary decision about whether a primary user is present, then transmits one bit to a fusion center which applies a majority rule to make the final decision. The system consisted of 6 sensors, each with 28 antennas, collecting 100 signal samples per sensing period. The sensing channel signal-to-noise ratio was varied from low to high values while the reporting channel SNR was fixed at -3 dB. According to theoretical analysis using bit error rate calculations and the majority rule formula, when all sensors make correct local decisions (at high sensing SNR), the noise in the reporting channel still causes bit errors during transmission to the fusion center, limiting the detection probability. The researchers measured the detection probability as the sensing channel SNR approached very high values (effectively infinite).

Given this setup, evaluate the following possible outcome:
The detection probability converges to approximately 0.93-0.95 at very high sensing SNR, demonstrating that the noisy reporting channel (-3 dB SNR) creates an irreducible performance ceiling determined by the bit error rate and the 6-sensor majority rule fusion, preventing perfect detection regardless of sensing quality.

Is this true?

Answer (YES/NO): YES